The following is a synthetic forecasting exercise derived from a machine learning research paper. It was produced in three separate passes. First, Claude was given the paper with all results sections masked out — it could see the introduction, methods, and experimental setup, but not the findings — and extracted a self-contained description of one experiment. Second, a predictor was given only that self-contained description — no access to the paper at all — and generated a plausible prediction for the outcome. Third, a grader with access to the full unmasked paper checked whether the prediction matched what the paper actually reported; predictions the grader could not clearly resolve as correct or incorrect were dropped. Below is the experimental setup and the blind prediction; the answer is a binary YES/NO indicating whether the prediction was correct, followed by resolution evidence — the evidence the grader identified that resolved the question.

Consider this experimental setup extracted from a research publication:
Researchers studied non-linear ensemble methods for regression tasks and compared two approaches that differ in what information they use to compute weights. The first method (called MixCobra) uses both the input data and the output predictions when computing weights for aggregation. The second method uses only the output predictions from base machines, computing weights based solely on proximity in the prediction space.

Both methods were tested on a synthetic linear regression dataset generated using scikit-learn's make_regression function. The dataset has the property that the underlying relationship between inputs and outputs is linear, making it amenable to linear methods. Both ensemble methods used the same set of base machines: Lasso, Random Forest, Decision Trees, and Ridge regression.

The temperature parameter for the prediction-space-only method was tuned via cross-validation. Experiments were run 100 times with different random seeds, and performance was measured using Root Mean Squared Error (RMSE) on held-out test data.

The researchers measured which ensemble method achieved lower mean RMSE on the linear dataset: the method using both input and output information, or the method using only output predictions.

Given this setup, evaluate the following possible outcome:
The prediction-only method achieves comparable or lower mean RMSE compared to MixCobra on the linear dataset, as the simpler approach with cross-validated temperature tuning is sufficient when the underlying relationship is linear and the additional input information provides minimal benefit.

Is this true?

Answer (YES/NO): NO